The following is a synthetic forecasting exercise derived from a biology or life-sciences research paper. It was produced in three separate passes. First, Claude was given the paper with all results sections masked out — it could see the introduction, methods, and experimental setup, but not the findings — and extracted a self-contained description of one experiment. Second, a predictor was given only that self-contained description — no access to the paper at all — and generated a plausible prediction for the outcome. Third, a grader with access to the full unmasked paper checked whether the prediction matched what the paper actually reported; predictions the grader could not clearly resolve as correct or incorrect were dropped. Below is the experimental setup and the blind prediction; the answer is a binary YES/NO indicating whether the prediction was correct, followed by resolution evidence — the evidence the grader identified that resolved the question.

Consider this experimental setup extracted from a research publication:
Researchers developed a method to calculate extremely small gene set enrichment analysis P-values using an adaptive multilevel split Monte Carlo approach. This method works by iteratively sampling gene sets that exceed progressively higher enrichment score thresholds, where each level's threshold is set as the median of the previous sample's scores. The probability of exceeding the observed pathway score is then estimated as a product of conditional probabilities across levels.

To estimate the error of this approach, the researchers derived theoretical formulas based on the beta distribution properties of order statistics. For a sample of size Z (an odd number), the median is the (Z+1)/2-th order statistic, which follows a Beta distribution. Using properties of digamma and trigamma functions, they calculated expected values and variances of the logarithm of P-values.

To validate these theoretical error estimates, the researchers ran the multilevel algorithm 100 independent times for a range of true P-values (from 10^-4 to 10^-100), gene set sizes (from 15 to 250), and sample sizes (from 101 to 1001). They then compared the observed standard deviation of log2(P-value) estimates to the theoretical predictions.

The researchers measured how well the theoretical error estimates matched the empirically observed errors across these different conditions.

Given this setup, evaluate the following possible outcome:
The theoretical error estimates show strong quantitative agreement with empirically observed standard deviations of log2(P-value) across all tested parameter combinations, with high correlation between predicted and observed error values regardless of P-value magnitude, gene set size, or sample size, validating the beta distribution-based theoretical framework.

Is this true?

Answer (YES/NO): YES